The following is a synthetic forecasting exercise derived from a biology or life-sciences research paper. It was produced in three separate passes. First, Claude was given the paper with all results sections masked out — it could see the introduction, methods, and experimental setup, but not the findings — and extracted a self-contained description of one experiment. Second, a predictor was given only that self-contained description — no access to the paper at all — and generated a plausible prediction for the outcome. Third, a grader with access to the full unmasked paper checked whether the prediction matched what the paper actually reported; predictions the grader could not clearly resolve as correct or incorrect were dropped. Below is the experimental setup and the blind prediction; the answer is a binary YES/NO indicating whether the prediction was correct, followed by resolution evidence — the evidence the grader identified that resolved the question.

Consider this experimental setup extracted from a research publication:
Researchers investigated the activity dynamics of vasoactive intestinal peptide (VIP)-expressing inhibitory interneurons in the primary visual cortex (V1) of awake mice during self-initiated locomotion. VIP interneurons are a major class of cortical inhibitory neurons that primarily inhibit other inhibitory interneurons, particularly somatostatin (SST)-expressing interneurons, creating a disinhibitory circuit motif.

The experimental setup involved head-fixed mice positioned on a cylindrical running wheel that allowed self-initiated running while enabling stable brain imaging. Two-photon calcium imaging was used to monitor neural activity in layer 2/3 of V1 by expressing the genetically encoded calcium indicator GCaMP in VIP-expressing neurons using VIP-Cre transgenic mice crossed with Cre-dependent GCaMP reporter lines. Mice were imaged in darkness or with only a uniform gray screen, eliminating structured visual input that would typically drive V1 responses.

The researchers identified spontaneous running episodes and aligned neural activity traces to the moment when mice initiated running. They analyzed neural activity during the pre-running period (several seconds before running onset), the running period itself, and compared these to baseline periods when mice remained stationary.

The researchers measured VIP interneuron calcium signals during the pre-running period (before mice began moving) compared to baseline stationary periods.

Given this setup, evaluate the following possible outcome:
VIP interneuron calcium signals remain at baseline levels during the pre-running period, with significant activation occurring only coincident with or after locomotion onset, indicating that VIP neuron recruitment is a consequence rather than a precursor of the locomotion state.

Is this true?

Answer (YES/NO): NO